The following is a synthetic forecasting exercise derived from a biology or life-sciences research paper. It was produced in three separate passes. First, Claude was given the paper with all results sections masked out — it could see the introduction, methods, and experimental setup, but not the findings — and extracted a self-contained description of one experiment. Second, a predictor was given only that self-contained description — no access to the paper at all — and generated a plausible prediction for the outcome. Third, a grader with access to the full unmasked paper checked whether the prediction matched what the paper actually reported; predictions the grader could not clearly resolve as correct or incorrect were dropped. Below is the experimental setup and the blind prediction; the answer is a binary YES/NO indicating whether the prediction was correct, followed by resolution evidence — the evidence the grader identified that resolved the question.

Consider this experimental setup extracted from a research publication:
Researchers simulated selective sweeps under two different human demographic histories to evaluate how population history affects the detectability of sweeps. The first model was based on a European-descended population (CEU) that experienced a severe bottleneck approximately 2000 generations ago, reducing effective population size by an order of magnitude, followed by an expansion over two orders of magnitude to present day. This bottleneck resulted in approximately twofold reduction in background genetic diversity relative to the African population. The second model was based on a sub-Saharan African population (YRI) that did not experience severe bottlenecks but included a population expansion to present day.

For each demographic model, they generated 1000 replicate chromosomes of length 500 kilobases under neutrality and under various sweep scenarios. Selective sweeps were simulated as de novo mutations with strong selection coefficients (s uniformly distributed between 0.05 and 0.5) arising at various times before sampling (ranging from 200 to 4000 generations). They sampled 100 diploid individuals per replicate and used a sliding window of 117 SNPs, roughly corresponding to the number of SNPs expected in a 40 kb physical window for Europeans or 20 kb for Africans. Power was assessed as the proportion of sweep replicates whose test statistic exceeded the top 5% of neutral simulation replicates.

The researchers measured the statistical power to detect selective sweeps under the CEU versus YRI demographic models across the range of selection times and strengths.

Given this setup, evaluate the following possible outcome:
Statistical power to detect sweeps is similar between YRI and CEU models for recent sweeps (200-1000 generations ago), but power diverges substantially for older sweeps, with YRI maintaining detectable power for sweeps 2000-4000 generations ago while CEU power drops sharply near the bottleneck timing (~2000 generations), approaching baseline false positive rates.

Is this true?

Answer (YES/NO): NO